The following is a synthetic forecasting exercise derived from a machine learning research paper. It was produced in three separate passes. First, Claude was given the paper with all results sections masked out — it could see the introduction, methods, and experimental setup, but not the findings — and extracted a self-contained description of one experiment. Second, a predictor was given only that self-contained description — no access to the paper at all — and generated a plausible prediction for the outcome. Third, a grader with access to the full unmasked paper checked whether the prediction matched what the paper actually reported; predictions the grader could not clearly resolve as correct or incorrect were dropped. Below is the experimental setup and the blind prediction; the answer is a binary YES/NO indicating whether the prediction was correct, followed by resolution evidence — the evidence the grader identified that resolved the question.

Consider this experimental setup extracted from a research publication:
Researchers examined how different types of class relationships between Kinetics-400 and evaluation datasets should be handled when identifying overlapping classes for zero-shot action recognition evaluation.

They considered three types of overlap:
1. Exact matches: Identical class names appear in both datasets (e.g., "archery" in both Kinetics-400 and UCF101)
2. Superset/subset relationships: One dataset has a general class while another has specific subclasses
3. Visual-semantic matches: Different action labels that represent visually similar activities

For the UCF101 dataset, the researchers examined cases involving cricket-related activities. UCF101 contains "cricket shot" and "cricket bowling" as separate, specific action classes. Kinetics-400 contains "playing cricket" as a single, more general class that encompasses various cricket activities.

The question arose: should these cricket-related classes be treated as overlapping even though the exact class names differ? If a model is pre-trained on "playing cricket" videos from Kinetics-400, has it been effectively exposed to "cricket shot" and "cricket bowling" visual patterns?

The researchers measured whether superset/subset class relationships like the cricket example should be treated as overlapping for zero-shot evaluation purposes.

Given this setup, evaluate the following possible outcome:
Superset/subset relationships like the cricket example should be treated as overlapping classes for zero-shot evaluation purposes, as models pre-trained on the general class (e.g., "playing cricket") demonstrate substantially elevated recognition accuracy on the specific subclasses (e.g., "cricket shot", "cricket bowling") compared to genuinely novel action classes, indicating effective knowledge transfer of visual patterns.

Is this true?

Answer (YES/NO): YES